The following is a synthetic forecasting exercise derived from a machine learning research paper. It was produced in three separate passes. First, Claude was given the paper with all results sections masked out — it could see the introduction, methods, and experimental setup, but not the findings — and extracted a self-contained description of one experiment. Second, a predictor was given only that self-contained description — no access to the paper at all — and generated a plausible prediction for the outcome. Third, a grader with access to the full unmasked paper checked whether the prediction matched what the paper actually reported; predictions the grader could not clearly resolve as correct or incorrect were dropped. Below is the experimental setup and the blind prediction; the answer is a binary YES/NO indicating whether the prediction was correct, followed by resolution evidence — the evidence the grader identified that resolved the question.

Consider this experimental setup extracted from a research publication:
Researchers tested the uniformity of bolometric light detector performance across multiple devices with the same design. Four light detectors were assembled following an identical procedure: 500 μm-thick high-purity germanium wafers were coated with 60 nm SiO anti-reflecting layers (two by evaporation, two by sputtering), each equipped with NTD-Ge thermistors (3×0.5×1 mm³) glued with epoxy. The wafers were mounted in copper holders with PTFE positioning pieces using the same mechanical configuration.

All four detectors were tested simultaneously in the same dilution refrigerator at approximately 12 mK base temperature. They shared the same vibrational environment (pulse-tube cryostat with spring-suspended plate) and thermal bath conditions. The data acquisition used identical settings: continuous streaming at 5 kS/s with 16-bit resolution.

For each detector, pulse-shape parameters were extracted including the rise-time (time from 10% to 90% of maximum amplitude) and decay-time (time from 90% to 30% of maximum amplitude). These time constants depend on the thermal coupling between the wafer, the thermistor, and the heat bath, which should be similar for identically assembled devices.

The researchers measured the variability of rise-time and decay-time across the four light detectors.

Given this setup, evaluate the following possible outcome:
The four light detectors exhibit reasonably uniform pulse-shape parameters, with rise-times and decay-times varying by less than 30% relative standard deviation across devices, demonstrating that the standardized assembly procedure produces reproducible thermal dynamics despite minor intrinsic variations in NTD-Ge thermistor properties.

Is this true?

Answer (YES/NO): YES